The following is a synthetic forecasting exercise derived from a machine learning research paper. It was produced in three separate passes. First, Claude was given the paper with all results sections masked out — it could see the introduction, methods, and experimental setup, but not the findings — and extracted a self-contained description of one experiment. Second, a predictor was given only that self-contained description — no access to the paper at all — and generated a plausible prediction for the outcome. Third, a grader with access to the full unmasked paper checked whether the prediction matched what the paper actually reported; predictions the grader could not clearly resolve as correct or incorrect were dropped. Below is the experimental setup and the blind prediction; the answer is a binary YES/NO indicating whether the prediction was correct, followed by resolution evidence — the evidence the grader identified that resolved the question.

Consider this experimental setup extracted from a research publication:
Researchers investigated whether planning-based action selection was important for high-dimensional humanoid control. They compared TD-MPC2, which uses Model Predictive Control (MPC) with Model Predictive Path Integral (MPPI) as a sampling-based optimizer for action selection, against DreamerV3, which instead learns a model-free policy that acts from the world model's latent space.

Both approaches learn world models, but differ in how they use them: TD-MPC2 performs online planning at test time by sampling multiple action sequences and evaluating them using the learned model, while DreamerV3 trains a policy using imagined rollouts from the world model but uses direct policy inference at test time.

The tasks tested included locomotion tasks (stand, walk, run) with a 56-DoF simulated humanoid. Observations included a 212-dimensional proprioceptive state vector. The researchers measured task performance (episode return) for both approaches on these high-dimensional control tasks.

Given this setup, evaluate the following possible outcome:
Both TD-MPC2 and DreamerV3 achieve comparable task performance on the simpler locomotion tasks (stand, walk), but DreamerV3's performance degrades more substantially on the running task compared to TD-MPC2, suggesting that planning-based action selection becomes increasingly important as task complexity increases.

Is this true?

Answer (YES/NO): NO